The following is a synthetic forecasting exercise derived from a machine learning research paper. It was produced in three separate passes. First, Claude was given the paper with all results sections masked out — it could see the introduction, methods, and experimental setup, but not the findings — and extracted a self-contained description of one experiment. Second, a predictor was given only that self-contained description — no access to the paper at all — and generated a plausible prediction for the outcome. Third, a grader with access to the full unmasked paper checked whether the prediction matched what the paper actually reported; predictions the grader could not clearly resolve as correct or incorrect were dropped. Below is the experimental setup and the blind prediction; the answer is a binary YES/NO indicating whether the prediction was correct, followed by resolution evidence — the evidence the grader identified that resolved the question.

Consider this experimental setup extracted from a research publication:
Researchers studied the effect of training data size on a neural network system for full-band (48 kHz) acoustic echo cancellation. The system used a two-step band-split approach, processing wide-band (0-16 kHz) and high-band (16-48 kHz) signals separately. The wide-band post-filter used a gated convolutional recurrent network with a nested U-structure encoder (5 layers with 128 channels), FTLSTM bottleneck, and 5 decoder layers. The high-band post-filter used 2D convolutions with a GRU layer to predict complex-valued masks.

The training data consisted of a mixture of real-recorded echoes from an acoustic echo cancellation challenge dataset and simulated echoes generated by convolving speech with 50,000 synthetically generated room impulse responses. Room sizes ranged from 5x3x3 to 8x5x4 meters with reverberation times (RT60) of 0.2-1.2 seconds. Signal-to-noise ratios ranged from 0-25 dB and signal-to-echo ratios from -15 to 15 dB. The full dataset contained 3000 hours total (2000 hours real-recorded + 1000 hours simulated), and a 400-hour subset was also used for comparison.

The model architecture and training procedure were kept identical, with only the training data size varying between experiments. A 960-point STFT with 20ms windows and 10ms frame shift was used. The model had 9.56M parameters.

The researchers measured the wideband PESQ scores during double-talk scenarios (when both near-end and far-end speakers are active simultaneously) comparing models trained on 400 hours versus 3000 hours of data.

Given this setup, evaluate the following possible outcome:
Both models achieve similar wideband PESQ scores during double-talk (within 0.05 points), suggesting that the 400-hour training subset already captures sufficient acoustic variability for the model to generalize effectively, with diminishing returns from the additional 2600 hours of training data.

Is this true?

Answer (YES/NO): NO